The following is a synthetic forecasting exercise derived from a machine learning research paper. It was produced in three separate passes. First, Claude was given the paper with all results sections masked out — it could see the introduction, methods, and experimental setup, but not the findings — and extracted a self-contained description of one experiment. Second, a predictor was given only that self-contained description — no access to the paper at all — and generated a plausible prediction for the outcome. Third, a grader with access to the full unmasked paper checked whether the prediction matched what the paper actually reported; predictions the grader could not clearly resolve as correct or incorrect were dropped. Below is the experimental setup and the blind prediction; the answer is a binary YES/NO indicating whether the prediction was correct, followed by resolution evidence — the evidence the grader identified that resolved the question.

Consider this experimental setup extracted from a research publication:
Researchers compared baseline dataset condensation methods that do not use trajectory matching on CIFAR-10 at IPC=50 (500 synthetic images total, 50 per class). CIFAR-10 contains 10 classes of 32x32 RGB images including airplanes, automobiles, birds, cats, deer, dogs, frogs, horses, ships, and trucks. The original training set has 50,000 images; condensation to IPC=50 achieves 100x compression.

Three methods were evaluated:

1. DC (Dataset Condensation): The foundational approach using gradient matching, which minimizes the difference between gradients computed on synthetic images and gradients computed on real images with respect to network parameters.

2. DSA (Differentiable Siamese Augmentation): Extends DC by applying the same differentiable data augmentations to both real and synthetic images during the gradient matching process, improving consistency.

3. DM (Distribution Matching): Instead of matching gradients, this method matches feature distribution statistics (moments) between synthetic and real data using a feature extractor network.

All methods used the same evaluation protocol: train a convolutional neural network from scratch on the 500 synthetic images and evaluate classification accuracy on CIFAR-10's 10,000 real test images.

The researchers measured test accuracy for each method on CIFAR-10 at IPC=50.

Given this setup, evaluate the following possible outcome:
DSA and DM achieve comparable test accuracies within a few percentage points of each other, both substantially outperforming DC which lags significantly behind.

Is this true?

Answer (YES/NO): YES